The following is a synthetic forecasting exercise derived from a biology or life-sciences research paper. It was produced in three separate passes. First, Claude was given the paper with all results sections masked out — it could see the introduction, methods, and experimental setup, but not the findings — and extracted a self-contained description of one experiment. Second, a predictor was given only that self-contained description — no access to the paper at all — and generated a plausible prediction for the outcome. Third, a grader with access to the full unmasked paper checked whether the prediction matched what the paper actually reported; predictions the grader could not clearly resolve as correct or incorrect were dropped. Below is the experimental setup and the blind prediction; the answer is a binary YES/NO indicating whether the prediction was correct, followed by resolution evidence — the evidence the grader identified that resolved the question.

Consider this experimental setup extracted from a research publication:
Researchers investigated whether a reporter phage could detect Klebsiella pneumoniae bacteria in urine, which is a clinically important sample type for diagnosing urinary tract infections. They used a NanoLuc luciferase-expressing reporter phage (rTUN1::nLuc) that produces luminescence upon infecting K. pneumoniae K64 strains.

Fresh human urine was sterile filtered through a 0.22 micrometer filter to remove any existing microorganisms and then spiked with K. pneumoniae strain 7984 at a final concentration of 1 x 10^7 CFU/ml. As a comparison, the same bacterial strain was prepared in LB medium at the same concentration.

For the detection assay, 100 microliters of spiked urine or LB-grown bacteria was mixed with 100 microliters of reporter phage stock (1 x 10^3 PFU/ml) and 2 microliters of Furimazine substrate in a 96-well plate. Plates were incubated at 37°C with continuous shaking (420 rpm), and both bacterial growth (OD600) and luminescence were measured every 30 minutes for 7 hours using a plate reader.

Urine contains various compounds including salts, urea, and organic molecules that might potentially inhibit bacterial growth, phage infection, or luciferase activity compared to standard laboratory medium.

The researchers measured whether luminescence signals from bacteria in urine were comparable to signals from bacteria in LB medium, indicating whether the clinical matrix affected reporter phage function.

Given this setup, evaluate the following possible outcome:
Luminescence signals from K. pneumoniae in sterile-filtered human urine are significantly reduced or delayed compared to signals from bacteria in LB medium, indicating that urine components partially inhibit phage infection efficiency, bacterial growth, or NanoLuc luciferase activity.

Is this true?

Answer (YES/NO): NO